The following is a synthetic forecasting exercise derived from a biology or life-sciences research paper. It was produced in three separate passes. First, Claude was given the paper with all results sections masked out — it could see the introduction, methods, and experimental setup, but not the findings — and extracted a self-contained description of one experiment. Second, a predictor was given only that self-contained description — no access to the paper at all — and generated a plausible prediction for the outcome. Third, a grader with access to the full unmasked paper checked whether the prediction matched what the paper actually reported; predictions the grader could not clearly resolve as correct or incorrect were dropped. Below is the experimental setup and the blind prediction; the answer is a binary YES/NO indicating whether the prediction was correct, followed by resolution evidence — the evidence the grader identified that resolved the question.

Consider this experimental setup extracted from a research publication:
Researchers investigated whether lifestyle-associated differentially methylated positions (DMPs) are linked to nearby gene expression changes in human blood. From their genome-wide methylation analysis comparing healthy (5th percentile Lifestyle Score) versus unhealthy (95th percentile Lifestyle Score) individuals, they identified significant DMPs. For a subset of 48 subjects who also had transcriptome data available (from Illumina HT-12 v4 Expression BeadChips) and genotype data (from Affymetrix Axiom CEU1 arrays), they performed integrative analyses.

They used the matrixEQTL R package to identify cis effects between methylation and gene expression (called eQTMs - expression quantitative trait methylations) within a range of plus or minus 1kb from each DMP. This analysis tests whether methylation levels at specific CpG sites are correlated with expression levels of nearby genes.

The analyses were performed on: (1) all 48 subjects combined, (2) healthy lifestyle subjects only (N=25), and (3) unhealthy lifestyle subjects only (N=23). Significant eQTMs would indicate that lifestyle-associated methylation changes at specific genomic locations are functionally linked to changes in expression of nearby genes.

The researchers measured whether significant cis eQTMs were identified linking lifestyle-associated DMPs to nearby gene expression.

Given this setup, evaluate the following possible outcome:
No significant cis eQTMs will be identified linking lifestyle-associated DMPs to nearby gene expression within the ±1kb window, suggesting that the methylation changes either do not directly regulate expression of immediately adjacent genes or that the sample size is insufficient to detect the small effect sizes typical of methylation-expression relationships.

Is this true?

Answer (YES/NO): NO